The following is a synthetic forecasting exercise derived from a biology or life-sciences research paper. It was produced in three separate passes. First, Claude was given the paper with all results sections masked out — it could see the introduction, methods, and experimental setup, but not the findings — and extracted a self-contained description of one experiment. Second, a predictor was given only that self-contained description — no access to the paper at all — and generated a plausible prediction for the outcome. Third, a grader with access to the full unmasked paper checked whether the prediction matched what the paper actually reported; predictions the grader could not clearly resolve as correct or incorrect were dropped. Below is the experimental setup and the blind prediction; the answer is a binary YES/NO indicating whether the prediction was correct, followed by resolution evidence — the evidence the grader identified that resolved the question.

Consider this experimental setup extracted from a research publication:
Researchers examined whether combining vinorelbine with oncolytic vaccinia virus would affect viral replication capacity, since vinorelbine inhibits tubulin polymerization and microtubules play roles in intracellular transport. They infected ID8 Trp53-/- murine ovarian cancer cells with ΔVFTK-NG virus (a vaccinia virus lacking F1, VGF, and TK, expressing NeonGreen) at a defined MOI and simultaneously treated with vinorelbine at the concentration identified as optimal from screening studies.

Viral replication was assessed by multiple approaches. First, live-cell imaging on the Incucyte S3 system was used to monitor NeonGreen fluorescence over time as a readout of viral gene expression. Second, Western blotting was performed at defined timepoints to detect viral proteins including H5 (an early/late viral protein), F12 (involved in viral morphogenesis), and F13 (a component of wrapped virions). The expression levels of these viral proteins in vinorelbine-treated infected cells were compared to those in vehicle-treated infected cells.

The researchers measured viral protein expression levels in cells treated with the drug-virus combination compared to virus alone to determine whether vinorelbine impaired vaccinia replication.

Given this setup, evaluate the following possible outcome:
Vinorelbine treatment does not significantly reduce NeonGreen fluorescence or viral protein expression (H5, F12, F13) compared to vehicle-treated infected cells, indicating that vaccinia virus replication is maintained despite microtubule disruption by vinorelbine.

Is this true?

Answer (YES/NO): NO